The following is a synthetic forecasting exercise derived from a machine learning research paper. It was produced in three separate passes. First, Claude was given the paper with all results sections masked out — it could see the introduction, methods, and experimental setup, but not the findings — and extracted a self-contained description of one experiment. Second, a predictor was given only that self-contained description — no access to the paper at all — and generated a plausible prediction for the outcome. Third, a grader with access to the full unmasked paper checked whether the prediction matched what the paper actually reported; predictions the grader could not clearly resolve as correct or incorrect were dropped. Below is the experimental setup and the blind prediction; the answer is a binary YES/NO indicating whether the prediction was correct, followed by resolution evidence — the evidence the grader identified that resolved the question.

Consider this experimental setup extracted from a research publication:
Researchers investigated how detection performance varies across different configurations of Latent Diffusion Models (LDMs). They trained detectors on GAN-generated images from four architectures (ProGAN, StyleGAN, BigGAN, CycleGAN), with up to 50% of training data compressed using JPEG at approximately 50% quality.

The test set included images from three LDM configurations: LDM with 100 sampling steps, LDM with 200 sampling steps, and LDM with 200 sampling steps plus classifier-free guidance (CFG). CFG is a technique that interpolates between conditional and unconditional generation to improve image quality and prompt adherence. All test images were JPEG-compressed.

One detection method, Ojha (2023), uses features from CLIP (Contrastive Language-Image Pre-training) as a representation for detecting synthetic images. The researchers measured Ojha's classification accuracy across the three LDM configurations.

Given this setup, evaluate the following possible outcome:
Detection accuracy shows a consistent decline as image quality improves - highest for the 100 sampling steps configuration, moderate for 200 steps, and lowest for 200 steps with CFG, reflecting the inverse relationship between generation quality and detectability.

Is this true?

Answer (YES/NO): NO